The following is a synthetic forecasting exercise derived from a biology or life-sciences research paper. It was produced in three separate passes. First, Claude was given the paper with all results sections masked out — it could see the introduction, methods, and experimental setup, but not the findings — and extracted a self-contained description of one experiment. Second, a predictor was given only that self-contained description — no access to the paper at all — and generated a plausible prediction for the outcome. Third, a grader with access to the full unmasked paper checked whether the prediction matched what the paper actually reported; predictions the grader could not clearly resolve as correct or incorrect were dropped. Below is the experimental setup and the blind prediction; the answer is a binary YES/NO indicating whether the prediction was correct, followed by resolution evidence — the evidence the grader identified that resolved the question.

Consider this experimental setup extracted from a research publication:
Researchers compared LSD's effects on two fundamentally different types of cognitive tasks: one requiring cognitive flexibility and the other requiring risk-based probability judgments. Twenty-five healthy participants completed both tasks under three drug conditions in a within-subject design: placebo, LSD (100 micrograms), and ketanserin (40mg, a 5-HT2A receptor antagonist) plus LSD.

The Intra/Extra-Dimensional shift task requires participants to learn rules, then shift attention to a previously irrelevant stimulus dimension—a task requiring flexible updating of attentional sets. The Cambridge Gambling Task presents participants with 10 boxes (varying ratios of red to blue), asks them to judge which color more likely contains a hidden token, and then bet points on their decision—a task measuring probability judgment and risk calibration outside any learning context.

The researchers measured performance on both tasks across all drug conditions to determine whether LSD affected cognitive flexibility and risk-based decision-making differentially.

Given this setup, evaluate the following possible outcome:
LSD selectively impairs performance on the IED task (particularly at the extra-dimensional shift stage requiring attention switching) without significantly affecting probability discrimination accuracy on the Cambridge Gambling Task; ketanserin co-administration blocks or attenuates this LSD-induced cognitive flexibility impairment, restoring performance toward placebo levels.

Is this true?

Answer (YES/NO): YES